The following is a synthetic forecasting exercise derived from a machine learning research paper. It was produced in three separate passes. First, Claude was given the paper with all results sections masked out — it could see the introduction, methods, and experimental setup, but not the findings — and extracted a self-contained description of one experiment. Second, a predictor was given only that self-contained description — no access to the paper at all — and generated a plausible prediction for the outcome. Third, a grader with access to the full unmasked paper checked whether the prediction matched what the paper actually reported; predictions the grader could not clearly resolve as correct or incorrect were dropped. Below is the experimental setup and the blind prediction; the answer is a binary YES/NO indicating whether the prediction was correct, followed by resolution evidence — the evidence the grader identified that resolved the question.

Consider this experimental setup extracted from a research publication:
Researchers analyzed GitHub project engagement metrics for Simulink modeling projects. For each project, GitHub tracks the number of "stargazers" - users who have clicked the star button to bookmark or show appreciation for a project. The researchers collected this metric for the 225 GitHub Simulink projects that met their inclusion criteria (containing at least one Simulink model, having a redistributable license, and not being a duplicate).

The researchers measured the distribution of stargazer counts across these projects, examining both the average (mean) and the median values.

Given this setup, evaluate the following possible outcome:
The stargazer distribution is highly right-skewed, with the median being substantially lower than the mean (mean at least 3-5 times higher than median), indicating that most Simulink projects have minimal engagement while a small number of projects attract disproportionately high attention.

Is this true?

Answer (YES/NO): YES